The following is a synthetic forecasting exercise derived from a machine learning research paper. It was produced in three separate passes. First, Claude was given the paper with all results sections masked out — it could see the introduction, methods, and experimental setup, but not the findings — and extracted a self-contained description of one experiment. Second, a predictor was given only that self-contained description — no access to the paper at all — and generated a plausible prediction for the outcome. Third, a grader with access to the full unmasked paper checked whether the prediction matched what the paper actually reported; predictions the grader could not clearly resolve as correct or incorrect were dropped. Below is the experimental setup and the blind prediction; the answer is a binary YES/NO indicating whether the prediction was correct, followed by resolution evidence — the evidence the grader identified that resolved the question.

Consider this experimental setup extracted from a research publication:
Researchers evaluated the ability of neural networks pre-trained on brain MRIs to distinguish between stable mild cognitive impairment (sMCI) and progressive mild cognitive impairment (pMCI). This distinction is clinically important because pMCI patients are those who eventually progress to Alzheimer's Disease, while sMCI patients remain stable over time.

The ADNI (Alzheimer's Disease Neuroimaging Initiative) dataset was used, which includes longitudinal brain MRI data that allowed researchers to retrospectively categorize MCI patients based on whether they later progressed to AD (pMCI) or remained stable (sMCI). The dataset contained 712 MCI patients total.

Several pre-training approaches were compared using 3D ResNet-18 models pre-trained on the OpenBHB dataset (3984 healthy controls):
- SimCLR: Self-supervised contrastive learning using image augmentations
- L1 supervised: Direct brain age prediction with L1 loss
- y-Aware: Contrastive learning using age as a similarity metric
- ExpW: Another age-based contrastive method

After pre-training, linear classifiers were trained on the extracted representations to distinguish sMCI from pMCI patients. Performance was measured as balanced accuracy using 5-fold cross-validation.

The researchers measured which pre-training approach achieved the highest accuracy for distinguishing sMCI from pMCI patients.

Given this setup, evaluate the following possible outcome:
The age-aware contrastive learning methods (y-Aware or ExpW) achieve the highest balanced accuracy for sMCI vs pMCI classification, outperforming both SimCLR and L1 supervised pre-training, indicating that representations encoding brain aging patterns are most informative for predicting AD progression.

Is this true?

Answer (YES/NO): NO